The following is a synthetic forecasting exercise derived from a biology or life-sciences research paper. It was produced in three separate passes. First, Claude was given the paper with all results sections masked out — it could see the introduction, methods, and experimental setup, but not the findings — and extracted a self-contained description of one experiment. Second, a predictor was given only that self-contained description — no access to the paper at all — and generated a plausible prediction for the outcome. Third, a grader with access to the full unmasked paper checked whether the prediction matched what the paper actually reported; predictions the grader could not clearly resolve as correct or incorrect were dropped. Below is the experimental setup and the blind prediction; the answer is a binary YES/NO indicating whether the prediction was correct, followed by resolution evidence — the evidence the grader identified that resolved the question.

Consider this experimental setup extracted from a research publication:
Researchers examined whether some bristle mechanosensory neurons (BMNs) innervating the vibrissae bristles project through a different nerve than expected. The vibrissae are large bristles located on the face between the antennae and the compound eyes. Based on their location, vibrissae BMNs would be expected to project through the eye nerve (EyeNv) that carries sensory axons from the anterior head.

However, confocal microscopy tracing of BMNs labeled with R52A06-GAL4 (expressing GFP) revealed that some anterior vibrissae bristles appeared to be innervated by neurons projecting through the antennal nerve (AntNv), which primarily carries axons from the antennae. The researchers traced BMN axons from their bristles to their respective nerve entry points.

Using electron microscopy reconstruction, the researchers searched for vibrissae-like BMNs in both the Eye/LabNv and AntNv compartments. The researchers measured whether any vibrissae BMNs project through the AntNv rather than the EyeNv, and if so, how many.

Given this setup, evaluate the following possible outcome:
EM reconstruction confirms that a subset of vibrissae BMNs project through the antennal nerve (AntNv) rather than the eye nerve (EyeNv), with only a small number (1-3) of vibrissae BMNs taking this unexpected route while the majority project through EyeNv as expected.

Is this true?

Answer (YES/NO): YES